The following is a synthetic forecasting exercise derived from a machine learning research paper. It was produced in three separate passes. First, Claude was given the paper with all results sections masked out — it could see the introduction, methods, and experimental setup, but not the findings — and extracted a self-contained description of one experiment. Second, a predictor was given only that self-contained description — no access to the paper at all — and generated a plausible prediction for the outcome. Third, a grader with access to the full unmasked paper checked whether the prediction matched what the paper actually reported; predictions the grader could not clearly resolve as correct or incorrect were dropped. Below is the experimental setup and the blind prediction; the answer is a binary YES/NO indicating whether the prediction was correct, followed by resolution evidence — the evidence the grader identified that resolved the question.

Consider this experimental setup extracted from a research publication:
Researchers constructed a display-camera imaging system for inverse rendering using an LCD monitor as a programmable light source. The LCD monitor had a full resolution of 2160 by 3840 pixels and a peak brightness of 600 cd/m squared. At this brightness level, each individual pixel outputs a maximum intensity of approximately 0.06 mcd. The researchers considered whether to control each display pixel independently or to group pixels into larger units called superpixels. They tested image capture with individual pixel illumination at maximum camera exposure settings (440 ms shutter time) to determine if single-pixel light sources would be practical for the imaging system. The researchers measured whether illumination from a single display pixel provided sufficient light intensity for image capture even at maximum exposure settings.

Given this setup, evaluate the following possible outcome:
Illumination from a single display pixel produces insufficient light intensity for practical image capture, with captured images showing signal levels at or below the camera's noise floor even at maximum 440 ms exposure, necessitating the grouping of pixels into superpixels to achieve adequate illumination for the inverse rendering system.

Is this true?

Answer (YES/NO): YES